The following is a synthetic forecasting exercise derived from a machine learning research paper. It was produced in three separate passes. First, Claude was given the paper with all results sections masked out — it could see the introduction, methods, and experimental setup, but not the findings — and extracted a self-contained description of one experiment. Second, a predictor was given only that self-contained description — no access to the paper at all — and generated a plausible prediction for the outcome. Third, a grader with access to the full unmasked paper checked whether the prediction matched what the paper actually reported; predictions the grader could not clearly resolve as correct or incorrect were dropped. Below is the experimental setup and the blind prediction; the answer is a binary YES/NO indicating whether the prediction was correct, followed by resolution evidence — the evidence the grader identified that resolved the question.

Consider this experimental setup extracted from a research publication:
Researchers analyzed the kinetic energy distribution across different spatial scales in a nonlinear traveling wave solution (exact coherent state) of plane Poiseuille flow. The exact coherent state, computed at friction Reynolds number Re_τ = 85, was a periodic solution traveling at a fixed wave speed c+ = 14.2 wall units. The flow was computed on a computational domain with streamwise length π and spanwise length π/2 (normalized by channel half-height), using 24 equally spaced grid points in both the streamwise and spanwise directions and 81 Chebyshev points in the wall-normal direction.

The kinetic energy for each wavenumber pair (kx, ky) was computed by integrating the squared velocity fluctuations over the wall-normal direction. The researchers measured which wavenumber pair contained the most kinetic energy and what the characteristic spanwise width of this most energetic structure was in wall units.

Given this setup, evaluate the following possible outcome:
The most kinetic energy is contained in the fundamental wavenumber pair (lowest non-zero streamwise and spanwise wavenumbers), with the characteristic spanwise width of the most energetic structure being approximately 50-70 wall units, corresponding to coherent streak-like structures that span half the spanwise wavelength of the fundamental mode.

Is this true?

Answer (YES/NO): NO